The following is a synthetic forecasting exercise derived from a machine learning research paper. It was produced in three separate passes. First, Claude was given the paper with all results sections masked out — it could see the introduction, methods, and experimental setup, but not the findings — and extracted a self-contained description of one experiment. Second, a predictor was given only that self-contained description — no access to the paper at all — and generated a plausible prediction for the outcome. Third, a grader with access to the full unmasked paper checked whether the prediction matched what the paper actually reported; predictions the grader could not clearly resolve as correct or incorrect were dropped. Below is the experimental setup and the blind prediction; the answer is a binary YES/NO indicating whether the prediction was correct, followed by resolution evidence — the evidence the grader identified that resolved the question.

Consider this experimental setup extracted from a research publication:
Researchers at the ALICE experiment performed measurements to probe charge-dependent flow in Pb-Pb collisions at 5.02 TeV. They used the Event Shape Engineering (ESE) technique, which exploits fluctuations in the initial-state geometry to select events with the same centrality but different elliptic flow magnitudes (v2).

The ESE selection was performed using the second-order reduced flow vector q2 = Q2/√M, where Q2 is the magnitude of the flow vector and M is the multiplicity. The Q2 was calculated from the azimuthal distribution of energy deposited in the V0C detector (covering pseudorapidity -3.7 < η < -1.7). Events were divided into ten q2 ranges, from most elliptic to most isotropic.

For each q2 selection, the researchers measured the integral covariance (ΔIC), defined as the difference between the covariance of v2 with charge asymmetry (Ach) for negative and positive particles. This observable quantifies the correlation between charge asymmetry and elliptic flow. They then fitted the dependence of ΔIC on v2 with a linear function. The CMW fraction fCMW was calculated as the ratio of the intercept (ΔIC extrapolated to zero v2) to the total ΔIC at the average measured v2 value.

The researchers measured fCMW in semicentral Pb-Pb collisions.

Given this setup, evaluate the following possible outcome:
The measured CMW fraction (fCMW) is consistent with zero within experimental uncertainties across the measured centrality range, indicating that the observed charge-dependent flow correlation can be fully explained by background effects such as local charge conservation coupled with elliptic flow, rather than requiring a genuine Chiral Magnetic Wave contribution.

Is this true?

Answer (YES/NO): YES